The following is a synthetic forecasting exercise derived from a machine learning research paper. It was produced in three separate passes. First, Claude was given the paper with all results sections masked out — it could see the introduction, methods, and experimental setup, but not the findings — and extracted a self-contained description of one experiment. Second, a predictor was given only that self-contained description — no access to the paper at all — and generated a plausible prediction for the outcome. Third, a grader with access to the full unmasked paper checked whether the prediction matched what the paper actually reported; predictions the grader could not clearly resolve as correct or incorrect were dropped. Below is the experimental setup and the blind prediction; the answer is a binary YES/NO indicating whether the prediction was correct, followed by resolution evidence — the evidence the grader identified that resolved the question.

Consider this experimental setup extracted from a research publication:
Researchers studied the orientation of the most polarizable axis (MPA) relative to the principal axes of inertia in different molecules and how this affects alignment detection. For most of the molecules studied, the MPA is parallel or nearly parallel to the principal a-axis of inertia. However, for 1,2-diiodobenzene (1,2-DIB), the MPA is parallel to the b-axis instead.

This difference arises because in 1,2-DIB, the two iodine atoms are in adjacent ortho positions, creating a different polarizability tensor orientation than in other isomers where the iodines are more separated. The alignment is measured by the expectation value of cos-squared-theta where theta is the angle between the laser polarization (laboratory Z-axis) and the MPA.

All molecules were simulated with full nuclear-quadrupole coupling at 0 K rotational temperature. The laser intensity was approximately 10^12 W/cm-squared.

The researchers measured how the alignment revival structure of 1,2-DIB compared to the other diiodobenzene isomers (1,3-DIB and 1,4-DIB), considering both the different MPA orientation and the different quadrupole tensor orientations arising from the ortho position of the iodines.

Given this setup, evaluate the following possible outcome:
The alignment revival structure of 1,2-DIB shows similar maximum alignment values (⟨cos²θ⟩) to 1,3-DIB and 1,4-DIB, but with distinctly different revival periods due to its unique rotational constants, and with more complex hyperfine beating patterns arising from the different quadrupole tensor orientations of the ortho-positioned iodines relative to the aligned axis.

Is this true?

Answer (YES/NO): NO